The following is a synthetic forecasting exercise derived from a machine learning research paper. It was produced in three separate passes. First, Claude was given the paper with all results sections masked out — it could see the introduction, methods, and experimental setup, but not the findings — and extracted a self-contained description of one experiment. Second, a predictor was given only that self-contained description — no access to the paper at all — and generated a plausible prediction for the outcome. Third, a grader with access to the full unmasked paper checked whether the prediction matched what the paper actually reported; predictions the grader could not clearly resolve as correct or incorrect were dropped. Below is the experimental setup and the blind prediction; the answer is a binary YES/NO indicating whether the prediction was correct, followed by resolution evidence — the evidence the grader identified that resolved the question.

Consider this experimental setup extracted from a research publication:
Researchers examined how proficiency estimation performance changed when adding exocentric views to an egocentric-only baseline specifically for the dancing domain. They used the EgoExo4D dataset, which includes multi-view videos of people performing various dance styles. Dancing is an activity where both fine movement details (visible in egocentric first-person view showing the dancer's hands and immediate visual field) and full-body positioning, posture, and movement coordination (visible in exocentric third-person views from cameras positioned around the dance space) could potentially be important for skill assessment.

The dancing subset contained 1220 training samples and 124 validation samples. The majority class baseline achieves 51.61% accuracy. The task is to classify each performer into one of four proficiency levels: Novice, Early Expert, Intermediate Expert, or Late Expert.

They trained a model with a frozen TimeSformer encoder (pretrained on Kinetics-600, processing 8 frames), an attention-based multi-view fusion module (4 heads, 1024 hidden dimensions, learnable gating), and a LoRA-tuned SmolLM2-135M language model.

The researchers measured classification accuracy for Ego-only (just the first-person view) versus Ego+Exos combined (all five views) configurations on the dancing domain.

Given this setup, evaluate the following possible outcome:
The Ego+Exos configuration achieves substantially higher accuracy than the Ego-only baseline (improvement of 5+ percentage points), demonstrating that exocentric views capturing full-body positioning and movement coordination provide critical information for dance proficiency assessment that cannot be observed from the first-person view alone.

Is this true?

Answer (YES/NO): YES